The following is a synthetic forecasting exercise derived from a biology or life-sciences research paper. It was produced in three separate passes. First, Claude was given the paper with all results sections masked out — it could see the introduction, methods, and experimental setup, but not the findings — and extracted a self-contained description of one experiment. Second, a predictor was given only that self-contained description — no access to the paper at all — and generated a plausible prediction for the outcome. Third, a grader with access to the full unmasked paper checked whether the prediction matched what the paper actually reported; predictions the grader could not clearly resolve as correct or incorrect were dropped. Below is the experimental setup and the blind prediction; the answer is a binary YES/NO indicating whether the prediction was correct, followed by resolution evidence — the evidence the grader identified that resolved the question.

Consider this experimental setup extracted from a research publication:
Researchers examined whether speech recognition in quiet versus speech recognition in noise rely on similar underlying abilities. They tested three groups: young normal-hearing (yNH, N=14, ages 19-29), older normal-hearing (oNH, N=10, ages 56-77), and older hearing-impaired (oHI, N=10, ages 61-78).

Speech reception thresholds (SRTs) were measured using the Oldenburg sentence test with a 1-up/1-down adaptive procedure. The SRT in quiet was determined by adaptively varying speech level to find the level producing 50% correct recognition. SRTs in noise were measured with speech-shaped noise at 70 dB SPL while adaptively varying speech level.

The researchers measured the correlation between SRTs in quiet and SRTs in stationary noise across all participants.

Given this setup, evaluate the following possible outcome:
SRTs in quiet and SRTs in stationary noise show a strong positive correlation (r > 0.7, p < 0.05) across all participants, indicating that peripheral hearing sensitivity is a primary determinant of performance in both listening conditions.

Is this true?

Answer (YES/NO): NO